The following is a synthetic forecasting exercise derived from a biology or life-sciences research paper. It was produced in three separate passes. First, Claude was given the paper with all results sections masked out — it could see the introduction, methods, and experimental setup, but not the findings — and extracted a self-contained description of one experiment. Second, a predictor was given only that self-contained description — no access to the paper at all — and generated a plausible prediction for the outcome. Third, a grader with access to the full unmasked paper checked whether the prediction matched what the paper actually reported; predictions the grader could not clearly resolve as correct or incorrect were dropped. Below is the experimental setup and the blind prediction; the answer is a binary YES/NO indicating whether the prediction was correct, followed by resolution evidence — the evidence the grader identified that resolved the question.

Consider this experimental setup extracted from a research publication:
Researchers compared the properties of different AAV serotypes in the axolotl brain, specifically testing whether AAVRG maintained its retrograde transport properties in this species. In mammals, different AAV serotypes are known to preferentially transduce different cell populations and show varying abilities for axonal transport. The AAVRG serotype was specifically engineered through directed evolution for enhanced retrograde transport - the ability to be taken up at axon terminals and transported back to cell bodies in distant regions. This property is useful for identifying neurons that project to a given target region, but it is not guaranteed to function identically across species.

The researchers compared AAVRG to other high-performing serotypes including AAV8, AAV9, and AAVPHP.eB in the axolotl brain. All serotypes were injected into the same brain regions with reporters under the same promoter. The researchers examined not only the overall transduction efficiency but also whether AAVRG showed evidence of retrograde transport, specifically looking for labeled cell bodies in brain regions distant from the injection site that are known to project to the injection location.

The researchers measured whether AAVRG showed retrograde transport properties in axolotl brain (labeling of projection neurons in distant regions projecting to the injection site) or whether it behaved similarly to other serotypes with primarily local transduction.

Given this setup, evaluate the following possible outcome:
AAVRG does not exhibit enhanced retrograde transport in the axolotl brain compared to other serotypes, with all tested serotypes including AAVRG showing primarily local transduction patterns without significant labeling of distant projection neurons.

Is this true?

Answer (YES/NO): NO